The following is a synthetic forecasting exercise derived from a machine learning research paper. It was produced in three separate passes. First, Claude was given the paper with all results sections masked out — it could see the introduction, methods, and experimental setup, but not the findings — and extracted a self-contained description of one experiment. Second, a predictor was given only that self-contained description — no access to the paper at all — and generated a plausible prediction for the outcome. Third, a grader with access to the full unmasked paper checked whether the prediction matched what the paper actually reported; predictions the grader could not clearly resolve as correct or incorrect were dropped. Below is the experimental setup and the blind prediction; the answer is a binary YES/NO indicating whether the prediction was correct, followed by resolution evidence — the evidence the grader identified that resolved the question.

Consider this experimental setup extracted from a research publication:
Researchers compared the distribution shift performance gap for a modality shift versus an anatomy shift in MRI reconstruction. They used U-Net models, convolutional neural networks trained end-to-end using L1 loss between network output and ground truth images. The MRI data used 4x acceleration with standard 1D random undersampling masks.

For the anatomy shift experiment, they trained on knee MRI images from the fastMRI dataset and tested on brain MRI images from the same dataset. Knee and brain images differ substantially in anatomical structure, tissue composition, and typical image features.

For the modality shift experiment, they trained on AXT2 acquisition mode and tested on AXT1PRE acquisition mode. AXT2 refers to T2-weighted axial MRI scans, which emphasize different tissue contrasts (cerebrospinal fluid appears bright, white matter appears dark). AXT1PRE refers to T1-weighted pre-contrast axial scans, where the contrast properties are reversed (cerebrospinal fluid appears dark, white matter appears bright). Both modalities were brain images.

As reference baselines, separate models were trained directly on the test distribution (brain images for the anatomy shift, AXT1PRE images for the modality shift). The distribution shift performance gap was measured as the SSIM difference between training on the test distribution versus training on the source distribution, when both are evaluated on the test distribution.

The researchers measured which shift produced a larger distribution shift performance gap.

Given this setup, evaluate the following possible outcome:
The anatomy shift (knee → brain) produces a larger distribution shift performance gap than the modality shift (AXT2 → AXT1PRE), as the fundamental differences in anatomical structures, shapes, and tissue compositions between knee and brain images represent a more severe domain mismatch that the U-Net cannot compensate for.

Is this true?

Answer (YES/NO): YES